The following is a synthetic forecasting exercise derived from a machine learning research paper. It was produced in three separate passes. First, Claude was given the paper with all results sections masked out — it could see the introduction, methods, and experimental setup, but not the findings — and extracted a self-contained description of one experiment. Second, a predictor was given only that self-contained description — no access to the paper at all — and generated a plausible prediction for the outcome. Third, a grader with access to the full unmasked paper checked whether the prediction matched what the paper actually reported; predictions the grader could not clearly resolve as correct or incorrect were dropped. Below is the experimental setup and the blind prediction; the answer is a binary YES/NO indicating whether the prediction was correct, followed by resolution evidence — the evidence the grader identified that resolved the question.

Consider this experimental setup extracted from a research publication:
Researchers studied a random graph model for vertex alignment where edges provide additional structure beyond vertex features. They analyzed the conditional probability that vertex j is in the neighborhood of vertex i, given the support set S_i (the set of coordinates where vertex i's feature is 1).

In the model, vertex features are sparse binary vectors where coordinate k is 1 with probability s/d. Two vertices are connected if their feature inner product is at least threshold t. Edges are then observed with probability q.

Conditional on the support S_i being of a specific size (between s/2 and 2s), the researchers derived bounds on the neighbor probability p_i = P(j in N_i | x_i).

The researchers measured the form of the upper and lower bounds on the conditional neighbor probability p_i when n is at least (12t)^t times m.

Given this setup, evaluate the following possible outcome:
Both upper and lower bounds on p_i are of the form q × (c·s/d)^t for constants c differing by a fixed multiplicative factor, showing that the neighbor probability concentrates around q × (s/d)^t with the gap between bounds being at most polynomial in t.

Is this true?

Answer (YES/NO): NO